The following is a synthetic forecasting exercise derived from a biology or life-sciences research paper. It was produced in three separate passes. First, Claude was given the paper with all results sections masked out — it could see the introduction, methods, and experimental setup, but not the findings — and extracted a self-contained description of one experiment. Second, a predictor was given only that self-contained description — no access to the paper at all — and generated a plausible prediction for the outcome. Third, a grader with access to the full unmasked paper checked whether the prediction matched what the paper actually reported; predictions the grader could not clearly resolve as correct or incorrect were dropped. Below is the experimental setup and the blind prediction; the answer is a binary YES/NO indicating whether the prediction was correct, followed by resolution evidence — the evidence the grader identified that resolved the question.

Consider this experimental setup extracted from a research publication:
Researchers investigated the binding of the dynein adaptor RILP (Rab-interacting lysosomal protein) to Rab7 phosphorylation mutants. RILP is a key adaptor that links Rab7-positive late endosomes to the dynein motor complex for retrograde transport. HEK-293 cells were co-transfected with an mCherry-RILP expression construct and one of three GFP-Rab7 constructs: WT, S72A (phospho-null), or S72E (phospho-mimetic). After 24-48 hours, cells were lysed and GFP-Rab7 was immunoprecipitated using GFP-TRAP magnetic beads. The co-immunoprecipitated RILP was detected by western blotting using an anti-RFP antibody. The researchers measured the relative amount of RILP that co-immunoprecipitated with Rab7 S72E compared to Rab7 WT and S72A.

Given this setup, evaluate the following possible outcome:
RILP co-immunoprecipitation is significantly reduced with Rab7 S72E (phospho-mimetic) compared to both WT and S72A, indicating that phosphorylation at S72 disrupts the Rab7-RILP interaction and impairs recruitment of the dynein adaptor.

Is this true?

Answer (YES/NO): YES